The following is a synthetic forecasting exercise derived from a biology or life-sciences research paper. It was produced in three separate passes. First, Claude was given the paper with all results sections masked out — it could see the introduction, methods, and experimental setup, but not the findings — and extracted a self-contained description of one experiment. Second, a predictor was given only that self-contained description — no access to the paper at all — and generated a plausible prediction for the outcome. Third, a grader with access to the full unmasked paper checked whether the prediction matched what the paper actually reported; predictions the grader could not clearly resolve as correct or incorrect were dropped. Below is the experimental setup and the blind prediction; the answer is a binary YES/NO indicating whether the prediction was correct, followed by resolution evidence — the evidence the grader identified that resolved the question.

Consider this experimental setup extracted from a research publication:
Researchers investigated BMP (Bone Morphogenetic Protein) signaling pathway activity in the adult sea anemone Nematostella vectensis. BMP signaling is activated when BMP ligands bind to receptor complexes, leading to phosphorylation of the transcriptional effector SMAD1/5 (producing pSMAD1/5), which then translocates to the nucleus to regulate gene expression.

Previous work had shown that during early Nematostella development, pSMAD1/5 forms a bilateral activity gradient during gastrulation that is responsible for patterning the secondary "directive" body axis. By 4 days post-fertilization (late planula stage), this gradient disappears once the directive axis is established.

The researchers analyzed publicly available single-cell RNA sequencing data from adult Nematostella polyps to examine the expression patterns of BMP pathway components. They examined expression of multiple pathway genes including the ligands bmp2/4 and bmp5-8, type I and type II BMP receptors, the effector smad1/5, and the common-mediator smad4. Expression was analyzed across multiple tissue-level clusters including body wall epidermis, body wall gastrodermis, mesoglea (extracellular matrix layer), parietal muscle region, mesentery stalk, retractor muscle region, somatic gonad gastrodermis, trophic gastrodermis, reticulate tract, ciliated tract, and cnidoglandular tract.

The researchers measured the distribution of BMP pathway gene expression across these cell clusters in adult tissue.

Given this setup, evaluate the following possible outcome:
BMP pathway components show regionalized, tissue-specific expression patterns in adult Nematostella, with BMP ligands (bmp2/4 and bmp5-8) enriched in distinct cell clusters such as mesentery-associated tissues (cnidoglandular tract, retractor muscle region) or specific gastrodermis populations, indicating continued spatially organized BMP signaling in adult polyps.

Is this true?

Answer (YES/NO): YES